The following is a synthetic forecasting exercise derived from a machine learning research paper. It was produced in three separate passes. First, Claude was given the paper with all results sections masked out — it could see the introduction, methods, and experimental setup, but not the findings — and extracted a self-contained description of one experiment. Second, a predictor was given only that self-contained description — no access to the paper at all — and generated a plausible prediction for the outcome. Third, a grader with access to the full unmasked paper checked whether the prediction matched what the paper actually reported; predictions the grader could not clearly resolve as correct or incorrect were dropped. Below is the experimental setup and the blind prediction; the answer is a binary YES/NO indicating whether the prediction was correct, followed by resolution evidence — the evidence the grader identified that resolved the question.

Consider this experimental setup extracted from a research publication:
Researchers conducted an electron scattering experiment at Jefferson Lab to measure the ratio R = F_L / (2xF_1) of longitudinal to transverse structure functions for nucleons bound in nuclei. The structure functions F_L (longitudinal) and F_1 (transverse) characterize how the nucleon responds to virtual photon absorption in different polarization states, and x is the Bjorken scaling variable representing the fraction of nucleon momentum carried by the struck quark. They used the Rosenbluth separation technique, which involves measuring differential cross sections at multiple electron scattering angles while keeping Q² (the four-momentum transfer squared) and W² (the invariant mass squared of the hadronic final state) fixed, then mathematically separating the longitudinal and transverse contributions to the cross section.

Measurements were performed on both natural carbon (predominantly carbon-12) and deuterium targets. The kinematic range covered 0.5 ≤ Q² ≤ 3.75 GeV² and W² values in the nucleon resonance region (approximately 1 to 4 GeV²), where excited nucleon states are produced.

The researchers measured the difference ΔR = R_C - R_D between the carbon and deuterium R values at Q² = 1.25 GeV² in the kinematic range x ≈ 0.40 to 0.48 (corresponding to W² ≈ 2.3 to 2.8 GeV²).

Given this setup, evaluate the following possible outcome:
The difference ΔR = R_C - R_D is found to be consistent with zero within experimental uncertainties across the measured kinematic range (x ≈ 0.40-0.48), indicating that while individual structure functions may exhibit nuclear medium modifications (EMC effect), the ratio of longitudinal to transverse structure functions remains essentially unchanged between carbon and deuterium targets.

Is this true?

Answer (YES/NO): NO